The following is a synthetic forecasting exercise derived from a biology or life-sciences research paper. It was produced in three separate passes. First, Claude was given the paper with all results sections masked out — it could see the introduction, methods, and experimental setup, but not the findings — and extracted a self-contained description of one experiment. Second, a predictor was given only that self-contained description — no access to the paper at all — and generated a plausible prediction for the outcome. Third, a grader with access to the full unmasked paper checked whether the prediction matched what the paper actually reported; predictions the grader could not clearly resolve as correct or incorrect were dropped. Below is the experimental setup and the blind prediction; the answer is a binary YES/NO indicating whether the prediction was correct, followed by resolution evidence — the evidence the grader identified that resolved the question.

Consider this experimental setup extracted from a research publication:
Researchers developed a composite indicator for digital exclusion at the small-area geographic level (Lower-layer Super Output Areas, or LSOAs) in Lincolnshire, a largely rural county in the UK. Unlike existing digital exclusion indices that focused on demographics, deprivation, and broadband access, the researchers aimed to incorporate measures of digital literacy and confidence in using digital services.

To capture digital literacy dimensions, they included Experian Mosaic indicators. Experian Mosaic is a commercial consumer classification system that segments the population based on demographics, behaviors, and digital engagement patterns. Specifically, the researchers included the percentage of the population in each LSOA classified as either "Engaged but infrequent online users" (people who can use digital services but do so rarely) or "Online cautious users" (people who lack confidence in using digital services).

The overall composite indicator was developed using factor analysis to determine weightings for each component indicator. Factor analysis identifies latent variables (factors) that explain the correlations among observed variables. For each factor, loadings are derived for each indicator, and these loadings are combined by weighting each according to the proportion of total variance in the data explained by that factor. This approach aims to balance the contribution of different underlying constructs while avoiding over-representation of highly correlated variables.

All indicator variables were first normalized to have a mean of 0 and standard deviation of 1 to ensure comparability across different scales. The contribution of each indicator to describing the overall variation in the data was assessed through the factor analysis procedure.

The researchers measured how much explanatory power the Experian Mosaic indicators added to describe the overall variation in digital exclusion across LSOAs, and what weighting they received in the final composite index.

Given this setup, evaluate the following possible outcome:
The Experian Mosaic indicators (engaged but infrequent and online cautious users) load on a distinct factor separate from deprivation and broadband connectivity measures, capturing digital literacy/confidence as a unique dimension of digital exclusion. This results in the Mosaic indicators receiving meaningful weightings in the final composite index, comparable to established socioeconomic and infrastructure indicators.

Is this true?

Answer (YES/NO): NO